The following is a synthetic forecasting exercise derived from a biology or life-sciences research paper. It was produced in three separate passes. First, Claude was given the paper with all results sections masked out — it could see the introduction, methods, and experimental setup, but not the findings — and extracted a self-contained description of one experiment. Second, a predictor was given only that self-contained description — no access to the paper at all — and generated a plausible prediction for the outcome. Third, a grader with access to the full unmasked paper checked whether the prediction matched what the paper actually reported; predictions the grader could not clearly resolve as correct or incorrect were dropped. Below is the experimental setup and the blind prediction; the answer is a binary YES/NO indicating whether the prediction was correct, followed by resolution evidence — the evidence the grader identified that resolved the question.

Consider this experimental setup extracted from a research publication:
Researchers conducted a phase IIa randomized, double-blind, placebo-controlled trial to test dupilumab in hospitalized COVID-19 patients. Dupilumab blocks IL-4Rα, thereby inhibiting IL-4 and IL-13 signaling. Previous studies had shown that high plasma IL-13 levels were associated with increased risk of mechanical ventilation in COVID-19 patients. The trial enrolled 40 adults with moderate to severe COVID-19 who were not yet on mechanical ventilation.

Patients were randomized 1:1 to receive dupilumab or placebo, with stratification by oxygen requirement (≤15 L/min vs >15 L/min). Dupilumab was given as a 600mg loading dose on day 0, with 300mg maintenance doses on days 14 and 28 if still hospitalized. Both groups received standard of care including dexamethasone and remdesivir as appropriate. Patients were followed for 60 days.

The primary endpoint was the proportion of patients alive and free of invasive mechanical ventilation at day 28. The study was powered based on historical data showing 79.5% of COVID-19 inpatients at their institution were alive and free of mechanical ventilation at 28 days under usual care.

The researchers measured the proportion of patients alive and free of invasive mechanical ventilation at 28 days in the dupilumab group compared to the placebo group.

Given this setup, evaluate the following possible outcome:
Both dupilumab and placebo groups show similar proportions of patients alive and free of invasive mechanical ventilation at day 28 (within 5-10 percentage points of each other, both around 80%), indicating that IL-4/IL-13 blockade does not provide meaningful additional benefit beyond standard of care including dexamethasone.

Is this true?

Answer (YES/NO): YES